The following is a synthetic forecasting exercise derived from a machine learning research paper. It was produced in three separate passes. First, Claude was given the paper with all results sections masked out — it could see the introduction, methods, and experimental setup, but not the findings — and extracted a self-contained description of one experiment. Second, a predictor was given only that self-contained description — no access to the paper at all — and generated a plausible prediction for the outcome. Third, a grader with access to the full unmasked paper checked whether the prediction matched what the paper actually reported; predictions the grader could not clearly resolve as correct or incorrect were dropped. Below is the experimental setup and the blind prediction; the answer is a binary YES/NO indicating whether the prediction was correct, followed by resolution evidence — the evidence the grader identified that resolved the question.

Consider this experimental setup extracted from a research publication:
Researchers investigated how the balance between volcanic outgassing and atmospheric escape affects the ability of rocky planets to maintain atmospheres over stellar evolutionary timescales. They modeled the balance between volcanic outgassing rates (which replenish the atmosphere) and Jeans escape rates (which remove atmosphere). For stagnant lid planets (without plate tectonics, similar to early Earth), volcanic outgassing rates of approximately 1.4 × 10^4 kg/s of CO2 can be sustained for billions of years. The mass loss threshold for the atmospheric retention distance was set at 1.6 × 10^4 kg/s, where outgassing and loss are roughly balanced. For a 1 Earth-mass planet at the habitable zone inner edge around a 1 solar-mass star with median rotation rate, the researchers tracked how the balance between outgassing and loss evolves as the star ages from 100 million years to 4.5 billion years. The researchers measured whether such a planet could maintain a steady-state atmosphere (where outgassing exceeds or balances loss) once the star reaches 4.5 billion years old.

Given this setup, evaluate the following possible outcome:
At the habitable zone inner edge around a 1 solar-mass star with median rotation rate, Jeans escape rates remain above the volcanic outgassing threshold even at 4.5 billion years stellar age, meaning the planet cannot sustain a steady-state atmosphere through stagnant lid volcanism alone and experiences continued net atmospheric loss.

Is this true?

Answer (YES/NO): NO